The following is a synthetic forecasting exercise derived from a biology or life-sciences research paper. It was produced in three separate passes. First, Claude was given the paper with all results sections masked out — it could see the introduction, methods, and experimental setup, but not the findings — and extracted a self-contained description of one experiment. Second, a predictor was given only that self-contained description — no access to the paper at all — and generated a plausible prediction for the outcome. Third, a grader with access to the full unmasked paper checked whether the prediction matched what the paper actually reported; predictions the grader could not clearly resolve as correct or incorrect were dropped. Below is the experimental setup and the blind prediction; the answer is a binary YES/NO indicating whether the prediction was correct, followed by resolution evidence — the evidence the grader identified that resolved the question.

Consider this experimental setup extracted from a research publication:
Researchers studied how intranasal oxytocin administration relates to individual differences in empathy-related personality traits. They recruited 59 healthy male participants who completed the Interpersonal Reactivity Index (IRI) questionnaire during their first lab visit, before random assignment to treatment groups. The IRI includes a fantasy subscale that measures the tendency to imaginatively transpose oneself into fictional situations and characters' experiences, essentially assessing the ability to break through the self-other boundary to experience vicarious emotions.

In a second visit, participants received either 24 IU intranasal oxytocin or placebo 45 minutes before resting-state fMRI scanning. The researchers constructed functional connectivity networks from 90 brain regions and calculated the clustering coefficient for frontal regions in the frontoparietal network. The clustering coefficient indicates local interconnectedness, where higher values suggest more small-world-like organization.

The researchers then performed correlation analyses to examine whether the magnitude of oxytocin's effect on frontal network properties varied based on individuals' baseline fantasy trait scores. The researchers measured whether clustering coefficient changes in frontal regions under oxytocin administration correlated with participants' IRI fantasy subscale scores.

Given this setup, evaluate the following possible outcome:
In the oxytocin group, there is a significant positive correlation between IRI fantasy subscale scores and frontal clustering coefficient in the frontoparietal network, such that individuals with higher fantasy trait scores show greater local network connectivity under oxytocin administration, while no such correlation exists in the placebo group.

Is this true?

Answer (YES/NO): NO